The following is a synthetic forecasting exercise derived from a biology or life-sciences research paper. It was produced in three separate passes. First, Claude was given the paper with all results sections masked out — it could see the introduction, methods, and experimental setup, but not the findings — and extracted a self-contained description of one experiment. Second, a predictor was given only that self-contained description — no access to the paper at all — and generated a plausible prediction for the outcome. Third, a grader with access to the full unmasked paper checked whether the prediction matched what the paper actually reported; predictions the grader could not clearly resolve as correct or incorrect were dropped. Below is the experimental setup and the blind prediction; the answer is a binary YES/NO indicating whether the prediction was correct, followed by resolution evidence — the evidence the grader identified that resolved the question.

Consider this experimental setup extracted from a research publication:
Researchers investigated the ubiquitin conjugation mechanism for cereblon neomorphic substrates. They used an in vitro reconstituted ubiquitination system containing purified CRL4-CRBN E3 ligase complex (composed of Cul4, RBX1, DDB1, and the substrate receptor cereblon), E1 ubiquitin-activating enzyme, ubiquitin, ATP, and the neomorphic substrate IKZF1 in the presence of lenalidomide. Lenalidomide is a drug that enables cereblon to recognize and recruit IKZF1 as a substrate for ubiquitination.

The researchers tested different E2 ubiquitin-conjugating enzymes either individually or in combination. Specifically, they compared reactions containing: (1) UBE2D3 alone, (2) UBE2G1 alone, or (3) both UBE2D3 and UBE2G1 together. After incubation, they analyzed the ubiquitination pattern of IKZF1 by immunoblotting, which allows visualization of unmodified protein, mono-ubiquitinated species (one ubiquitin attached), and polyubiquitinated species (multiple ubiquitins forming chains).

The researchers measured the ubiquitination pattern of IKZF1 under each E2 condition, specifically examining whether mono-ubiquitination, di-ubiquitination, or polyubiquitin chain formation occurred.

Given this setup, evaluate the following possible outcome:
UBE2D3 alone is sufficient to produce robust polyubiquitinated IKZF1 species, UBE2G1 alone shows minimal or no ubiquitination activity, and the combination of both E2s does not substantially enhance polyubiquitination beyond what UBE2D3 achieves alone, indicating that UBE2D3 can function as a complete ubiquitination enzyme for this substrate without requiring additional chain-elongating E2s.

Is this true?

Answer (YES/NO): NO